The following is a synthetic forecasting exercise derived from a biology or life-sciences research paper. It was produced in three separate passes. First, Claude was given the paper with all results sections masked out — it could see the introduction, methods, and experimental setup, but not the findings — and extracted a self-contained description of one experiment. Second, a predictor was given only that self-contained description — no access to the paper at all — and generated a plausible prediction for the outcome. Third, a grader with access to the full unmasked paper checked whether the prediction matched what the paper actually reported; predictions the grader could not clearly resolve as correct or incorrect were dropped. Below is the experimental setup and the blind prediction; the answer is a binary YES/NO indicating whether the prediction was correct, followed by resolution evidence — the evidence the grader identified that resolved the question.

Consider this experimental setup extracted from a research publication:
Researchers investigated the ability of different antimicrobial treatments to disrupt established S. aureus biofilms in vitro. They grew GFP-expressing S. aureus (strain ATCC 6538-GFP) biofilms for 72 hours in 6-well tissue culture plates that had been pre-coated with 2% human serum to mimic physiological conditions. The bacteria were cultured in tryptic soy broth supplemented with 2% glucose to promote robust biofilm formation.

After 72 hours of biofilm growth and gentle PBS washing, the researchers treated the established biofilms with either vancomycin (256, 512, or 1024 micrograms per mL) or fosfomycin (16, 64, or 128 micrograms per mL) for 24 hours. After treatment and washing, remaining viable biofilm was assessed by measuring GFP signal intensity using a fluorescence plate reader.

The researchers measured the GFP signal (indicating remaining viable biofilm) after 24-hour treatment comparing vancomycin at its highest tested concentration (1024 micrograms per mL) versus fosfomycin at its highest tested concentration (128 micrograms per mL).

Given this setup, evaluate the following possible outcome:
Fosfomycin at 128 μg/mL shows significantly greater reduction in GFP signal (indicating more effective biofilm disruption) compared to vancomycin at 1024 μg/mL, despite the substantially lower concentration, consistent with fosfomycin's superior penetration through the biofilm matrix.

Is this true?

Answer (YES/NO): YES